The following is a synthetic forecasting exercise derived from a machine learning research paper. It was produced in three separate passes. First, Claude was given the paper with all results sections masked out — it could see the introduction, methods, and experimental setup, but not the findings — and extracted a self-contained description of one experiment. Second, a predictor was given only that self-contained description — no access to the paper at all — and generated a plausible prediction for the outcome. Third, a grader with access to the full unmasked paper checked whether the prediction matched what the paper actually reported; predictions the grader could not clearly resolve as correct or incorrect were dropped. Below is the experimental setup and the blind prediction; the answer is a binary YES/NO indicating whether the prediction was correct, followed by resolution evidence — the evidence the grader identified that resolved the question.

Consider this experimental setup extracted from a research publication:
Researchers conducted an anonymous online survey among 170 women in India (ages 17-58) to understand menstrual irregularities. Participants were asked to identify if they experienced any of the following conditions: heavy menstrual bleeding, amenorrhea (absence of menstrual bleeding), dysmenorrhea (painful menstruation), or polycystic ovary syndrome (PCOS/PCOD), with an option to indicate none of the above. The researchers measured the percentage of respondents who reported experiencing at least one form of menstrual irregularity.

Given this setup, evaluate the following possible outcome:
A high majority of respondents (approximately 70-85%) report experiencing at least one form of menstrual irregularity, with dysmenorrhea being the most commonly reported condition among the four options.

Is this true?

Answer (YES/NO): NO